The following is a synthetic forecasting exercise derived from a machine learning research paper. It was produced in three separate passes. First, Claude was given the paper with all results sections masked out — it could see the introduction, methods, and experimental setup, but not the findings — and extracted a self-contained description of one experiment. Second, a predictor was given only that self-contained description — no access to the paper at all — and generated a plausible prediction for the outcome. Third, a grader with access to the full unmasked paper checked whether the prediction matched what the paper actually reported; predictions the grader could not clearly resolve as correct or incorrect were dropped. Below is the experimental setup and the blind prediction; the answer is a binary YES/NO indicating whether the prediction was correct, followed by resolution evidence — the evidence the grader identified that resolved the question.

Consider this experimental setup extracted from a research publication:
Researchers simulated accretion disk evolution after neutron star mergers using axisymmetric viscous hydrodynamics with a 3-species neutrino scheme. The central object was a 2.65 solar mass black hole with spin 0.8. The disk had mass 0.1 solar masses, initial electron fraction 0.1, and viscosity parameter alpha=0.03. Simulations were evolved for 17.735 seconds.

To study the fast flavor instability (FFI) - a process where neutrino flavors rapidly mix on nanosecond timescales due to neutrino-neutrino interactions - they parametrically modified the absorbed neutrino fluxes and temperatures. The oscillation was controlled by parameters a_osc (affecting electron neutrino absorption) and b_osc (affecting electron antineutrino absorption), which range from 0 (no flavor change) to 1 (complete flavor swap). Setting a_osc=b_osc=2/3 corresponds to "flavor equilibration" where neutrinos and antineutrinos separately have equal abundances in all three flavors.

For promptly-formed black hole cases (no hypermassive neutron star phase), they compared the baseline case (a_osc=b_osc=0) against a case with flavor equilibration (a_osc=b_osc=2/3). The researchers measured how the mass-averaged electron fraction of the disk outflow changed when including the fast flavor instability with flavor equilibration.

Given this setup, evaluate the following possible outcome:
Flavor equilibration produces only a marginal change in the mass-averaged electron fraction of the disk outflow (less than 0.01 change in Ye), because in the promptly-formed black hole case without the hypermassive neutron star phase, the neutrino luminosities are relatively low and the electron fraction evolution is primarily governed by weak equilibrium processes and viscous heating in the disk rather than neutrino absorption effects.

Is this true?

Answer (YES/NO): NO